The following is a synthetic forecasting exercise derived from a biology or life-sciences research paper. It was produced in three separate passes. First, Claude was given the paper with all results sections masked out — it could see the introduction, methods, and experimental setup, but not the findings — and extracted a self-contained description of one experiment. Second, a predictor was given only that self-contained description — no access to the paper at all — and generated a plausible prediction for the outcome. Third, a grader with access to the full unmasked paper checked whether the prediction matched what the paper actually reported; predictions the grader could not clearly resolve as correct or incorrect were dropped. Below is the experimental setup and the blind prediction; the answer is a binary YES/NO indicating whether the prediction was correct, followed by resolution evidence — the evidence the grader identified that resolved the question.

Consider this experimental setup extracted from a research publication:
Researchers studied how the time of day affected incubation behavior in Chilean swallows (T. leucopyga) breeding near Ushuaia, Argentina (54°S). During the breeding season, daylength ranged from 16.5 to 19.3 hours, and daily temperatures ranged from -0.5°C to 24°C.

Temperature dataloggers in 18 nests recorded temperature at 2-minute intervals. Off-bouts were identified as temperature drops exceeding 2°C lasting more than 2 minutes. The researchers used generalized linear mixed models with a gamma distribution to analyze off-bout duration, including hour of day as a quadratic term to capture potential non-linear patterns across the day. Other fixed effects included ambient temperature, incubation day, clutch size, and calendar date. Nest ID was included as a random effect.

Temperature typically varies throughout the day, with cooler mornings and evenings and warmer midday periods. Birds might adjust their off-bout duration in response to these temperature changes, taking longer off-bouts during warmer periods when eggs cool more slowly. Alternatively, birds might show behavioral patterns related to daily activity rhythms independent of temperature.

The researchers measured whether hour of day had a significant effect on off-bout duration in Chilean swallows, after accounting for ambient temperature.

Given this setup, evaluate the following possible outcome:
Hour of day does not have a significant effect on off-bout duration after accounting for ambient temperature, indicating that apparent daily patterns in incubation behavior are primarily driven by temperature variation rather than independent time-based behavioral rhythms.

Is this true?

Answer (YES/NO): NO